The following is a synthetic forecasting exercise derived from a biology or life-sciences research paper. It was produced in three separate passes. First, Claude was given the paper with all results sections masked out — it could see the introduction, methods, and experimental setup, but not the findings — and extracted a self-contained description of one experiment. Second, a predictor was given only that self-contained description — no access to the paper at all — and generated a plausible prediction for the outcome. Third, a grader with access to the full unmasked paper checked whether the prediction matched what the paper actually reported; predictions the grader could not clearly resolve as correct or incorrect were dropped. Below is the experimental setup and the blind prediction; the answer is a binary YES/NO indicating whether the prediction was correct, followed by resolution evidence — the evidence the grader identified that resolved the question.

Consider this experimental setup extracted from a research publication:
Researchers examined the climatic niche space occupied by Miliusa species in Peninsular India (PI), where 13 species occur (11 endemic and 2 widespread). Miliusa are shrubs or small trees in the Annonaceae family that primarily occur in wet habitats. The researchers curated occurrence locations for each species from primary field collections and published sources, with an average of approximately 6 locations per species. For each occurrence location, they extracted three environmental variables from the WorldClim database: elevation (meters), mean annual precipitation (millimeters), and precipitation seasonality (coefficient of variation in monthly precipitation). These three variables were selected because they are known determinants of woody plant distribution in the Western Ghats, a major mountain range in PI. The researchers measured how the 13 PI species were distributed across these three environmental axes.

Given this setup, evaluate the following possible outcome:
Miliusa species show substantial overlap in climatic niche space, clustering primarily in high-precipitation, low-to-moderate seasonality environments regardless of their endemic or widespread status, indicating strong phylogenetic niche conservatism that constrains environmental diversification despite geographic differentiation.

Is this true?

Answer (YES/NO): NO